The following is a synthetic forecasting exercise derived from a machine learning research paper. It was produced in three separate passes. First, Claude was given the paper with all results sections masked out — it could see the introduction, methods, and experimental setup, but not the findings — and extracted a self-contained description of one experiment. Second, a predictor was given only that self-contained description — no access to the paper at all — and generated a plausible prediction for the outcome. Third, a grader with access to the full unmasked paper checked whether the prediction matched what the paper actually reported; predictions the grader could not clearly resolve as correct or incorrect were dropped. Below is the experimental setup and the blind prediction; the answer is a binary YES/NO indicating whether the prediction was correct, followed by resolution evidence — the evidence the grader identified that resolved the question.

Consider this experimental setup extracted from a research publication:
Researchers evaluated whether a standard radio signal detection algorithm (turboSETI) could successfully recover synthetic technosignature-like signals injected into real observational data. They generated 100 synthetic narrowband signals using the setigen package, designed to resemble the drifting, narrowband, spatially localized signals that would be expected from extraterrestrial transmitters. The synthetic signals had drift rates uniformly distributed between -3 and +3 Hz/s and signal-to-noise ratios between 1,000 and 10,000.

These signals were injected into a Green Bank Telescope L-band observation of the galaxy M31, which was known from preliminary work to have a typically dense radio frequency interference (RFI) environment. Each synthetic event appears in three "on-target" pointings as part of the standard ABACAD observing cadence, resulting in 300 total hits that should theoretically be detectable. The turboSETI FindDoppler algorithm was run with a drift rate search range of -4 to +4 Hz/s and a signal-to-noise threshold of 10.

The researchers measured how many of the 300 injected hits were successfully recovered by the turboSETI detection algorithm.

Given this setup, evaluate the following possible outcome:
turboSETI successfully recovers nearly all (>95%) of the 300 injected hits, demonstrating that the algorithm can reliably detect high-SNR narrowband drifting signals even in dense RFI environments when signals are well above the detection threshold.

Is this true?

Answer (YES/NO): YES